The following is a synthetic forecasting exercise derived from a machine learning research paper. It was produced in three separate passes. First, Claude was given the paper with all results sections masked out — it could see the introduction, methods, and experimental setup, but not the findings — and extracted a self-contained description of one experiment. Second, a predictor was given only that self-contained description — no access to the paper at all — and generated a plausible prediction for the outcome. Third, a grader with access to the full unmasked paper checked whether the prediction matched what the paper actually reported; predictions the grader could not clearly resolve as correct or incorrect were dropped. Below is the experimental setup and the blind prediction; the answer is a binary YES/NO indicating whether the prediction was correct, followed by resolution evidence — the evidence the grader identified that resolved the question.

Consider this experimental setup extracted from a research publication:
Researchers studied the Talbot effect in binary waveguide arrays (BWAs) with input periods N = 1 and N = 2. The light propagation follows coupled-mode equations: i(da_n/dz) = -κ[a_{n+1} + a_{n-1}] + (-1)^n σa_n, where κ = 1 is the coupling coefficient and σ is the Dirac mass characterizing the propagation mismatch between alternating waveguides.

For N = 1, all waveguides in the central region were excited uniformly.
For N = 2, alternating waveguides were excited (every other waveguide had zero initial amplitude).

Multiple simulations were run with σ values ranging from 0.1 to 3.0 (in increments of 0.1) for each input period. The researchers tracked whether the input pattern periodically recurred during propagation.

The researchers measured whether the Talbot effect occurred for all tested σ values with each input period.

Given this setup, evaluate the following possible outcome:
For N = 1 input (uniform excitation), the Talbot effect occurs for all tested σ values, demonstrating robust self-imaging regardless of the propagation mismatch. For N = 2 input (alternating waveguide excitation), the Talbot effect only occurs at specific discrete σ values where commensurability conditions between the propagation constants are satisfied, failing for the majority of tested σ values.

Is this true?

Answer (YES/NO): NO